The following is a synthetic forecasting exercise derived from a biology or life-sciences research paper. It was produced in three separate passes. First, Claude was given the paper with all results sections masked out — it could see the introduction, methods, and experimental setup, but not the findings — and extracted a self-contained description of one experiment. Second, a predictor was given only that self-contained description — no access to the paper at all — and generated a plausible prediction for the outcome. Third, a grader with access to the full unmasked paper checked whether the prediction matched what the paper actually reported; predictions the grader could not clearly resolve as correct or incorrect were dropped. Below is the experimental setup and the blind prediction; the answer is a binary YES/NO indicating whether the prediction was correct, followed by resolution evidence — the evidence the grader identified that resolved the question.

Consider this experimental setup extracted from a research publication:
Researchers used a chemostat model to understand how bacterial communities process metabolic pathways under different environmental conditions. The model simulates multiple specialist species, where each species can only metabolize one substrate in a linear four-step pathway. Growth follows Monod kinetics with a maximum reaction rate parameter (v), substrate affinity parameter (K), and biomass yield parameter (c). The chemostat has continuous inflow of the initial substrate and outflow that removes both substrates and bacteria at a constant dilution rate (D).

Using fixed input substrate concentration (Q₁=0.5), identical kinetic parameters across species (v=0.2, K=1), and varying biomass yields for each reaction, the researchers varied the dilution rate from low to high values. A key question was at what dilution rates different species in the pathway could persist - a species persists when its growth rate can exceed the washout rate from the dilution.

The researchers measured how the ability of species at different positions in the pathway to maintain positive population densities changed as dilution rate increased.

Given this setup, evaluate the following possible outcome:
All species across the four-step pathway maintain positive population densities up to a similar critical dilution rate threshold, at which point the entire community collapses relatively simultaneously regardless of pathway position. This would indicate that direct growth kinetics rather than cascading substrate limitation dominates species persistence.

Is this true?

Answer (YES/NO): NO